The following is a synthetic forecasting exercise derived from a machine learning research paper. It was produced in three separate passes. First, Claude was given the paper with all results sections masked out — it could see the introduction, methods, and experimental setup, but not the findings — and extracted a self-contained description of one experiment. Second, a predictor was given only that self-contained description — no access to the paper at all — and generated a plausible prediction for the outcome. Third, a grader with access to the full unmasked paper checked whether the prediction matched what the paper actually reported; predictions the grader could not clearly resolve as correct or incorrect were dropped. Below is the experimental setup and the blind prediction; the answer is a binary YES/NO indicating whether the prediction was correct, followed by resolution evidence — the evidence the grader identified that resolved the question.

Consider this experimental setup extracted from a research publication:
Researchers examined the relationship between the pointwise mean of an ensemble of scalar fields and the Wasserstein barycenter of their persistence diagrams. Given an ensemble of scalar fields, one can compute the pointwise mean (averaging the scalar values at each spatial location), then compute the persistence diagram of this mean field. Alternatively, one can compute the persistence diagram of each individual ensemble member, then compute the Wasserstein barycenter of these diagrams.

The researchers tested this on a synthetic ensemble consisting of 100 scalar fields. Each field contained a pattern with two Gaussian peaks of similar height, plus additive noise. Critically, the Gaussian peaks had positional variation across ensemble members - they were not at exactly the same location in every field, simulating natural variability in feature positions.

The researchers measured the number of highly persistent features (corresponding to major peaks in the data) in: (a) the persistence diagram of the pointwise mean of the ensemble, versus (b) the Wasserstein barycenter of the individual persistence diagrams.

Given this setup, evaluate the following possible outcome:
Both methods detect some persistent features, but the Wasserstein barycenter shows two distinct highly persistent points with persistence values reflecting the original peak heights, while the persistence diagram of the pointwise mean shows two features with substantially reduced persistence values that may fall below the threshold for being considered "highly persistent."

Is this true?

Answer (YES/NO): NO